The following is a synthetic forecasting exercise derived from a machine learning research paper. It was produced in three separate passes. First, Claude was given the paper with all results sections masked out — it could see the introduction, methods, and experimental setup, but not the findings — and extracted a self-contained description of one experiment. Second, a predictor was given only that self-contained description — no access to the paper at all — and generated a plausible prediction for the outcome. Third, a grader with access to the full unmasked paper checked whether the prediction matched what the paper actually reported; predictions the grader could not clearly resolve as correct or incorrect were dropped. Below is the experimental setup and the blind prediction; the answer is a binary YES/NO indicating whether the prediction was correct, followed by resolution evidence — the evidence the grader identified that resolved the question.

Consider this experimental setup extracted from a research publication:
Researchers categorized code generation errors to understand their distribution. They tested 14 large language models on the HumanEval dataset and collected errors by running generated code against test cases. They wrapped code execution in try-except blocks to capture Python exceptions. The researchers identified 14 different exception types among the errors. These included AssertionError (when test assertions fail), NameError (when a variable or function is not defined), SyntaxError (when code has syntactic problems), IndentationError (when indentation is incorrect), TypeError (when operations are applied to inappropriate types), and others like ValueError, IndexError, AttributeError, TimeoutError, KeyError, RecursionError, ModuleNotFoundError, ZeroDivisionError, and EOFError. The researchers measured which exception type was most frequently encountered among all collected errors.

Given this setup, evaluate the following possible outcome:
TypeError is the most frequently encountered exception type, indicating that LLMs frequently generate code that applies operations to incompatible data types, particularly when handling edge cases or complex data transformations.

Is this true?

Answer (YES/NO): NO